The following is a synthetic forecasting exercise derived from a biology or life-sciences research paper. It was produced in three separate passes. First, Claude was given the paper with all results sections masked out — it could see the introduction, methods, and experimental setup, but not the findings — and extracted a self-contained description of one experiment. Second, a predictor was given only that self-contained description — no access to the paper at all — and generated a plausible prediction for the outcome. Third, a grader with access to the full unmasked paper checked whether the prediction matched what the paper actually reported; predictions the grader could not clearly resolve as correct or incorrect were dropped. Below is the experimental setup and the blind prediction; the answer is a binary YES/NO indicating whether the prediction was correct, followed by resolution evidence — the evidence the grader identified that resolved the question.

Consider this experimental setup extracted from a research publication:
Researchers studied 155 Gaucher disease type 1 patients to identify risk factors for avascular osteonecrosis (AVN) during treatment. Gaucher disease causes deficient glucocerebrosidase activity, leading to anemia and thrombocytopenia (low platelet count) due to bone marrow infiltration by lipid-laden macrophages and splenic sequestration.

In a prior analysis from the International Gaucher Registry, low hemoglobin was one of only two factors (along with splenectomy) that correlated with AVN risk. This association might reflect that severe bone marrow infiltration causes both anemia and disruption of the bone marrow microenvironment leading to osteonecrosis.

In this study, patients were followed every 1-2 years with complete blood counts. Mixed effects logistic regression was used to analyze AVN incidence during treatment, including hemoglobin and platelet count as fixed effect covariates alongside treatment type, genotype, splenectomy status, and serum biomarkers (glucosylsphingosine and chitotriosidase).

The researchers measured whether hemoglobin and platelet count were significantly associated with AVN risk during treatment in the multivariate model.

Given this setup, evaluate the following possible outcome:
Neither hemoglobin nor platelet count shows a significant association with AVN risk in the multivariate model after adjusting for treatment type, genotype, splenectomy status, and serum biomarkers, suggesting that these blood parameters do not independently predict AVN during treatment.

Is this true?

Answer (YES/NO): YES